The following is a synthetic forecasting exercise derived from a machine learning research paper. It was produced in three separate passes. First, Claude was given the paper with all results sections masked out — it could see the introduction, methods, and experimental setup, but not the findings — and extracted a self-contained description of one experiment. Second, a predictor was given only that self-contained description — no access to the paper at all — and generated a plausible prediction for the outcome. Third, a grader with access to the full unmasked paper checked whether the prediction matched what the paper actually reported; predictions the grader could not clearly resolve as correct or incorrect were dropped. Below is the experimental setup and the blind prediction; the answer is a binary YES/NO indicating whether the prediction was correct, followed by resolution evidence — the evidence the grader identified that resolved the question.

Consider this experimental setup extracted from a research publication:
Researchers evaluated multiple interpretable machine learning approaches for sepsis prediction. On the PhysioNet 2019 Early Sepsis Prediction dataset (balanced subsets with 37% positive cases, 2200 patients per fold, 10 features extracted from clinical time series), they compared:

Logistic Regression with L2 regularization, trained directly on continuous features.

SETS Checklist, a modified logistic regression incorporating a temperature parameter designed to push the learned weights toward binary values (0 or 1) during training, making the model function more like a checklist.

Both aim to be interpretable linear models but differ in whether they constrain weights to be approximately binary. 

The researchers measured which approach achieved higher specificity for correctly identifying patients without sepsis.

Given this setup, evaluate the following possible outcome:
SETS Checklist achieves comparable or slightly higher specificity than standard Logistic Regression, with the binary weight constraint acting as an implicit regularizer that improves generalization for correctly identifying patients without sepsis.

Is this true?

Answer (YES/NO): NO